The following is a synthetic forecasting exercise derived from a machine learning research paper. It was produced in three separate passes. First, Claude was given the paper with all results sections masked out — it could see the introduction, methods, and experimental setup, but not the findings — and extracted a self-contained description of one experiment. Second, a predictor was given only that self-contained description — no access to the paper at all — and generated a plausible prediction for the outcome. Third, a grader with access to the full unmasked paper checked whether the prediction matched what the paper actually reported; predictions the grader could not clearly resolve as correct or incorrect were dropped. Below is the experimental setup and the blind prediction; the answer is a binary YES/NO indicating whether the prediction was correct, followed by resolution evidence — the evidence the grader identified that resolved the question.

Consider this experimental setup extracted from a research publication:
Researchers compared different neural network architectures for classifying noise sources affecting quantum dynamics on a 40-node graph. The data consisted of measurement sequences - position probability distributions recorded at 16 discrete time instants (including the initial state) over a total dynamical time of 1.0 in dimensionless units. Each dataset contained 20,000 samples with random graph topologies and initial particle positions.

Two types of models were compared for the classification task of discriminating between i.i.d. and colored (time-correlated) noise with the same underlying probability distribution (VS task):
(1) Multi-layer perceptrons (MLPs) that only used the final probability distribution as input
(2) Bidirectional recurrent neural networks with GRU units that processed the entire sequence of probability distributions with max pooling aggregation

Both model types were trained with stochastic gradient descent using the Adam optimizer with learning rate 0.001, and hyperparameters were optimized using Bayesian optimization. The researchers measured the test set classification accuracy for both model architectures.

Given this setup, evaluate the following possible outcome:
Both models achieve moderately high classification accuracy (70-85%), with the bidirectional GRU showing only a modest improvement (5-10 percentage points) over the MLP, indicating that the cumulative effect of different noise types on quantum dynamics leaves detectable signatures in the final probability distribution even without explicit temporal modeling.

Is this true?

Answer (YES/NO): NO